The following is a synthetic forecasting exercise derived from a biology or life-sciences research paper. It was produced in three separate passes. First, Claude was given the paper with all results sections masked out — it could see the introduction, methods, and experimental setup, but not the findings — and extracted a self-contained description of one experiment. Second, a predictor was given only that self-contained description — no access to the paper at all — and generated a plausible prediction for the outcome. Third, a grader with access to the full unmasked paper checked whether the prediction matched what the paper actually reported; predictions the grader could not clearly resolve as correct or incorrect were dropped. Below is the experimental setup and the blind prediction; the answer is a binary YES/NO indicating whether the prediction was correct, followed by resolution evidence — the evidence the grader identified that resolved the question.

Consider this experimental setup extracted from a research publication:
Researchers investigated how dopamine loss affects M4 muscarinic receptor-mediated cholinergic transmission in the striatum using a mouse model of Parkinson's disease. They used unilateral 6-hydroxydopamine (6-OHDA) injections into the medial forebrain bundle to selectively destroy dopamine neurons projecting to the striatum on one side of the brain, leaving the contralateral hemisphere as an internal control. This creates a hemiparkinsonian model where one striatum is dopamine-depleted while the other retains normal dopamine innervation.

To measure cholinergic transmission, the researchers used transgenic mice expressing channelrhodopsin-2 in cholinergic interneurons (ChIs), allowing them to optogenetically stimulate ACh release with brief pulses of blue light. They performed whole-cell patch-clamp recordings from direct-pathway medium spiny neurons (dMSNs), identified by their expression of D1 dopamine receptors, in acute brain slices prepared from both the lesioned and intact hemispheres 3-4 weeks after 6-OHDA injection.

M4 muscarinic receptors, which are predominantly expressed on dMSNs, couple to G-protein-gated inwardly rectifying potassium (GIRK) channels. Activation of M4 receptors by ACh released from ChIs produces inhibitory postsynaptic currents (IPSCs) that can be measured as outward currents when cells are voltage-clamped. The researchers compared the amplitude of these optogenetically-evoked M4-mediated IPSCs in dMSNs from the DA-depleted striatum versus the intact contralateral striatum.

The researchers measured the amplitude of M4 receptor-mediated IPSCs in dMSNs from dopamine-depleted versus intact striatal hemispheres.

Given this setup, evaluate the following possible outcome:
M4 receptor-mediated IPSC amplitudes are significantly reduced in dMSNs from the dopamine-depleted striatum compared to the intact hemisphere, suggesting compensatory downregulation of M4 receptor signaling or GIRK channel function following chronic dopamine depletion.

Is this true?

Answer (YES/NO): YES